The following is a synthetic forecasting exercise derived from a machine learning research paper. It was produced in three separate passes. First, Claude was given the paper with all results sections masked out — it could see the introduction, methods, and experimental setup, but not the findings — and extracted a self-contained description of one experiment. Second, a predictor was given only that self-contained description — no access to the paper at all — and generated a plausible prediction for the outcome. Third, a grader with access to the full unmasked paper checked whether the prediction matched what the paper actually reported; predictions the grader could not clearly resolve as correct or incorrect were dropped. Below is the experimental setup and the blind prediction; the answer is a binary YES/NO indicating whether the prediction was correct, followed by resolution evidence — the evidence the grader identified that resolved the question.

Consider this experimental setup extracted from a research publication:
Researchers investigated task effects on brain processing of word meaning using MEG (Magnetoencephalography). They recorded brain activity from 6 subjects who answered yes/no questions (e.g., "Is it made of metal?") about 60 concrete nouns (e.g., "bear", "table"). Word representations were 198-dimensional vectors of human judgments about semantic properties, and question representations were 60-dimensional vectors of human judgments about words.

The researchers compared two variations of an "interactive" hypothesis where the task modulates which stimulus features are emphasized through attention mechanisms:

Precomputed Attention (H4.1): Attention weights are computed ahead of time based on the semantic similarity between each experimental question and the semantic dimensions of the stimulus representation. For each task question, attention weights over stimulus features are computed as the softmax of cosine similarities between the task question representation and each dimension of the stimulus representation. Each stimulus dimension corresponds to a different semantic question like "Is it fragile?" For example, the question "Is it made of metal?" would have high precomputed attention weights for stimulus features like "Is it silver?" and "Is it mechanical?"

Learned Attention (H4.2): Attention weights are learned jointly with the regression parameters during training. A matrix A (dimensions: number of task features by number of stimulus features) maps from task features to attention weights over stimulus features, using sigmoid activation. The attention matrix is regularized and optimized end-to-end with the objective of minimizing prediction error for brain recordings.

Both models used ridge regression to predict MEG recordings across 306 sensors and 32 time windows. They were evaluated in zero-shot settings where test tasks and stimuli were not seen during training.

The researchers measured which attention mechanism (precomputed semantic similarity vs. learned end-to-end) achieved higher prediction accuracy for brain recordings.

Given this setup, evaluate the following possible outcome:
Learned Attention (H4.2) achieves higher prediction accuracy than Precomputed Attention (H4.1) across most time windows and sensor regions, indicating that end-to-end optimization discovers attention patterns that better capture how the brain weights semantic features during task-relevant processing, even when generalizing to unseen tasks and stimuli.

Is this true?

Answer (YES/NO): NO